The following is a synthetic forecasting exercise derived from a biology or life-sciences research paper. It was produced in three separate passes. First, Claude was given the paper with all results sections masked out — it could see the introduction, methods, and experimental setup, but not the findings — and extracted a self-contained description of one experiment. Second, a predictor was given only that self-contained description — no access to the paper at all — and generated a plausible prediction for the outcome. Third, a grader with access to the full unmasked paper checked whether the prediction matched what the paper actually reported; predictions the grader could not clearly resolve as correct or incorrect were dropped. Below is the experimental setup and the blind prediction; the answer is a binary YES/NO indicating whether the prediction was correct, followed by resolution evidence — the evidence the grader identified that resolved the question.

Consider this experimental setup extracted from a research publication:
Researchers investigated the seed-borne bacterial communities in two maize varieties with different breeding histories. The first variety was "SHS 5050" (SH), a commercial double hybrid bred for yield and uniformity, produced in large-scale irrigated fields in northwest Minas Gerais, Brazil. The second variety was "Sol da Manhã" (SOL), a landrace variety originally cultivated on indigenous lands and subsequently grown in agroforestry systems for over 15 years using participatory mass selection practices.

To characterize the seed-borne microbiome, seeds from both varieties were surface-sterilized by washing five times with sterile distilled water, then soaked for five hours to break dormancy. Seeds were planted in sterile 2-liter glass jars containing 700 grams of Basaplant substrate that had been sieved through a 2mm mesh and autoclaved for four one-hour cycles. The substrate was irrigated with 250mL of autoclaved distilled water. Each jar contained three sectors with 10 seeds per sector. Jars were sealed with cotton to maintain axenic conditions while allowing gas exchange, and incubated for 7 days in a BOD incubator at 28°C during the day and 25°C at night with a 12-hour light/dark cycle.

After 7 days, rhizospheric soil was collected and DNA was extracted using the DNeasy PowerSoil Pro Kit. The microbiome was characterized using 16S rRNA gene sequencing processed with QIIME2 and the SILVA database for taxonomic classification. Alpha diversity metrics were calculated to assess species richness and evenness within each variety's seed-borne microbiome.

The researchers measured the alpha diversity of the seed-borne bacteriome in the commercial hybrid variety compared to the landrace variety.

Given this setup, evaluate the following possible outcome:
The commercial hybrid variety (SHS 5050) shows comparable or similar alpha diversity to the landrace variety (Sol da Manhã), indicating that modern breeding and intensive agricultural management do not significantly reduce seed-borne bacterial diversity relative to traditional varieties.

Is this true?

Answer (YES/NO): NO